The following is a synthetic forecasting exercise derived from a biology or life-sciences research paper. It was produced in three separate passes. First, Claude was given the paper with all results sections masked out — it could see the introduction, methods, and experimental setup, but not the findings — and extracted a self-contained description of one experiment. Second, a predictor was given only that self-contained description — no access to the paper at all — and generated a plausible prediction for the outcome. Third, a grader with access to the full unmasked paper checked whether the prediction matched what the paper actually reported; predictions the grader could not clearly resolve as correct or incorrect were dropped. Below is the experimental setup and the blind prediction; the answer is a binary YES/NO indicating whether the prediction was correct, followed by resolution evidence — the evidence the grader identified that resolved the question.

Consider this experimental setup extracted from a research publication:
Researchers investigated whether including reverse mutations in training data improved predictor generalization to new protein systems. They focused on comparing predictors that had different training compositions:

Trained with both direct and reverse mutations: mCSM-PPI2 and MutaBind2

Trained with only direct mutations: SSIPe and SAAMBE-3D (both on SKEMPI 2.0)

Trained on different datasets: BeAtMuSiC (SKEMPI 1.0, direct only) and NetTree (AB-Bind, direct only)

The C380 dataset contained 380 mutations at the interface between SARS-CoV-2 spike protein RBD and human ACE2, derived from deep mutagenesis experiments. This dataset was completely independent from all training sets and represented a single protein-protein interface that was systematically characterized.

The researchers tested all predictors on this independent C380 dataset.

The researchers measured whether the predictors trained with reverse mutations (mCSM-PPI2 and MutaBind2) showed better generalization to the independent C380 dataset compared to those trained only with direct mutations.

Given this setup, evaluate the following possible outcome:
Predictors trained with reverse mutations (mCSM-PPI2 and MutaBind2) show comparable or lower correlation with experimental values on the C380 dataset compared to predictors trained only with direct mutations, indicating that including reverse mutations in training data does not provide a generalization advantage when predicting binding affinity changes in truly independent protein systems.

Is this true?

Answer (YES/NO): NO